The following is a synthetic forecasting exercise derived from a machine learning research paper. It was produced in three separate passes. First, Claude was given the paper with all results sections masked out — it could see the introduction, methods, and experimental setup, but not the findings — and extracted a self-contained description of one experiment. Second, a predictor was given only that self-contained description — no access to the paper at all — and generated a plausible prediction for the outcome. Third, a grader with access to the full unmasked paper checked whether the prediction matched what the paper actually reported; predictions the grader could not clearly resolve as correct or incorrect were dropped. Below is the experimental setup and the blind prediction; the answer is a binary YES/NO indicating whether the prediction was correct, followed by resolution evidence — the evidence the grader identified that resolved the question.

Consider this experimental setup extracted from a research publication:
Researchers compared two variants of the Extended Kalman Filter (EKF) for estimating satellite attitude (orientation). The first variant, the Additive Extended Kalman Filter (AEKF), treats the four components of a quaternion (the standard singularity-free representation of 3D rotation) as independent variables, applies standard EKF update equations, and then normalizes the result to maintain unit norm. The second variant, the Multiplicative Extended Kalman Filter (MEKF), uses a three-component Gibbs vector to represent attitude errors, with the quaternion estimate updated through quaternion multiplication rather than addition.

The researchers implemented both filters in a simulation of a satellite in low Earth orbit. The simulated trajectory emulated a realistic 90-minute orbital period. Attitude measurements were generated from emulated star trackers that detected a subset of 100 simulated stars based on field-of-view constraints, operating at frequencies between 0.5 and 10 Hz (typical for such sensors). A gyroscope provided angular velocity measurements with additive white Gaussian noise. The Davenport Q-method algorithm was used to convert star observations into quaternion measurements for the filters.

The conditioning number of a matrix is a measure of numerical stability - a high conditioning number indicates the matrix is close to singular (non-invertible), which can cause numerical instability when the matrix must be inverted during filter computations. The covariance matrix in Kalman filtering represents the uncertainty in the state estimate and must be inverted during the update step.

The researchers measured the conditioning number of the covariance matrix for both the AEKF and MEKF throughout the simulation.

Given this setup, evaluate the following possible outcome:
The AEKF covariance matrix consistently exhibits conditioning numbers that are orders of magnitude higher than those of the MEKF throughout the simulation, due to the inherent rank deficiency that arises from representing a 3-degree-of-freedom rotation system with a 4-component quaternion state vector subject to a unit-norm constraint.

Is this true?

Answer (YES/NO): NO